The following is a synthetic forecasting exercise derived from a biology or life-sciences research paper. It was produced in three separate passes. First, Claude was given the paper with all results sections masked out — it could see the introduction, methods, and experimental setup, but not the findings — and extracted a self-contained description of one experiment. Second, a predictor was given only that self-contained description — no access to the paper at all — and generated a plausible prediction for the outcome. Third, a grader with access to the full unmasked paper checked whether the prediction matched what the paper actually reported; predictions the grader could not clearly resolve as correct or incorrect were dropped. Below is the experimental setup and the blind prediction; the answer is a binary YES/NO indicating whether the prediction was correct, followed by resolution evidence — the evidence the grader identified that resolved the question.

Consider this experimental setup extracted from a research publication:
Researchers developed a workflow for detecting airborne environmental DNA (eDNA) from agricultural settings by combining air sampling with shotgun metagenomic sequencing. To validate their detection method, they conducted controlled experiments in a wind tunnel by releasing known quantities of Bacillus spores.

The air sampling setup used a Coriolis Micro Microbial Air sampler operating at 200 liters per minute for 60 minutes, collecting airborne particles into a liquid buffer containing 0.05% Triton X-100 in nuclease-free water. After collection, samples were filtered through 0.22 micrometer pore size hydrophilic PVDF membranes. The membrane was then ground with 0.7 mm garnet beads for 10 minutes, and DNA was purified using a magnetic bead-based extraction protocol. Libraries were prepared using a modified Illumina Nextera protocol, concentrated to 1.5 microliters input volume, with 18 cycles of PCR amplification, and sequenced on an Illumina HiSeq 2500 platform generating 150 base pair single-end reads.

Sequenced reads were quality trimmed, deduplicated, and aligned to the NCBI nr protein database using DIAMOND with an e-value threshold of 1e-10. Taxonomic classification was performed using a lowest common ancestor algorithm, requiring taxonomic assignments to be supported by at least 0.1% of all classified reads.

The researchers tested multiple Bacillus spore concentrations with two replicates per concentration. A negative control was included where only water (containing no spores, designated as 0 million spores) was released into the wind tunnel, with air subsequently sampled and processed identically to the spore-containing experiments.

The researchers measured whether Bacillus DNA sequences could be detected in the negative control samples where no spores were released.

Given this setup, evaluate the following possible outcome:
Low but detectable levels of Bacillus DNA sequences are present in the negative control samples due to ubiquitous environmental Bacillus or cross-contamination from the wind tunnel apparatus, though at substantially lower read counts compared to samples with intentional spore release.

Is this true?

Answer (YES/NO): NO